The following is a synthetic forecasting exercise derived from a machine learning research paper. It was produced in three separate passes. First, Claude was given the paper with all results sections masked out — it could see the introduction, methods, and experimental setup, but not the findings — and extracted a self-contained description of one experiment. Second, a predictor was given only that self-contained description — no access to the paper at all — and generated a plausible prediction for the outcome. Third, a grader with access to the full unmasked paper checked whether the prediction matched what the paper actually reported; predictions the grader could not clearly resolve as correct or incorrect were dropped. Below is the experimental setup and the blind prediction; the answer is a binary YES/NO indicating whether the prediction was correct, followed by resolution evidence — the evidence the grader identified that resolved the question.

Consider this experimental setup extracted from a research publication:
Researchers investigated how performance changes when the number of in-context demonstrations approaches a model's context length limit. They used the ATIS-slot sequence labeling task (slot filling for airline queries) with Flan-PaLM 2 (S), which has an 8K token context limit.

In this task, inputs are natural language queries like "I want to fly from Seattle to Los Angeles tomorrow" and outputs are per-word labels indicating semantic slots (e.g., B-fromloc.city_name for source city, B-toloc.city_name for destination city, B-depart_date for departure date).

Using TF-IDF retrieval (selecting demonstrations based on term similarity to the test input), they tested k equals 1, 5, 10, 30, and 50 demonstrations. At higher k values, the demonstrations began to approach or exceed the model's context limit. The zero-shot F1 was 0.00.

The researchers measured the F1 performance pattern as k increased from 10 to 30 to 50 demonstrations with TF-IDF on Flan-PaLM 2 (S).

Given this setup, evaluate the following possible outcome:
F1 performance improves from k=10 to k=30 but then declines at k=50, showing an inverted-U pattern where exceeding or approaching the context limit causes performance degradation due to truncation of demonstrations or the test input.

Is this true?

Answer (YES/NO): NO